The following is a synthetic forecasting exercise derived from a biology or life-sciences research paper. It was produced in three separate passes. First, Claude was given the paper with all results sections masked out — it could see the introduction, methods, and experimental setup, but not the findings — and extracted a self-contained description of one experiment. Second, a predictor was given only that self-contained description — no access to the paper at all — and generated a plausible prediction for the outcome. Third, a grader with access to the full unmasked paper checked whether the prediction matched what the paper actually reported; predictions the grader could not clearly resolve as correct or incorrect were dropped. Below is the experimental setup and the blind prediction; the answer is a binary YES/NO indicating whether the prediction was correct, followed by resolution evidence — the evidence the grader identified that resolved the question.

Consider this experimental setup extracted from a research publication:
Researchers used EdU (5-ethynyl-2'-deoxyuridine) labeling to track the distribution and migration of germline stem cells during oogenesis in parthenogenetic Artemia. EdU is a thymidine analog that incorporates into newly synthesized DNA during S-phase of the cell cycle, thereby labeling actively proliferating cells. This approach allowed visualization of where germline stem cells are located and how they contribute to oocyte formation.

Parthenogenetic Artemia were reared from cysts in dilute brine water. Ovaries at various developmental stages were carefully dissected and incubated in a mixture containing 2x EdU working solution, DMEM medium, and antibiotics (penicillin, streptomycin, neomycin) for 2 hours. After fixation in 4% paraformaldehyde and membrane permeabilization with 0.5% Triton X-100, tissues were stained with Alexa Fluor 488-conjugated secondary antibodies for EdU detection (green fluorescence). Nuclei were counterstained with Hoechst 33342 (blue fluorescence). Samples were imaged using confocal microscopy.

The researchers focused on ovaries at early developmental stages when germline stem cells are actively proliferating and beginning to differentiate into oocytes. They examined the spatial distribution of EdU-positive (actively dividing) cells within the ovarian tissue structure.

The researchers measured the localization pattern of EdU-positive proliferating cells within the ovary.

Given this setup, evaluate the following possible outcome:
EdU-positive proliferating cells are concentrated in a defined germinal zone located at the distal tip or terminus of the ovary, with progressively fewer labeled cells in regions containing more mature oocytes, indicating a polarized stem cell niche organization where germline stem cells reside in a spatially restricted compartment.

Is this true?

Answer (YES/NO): NO